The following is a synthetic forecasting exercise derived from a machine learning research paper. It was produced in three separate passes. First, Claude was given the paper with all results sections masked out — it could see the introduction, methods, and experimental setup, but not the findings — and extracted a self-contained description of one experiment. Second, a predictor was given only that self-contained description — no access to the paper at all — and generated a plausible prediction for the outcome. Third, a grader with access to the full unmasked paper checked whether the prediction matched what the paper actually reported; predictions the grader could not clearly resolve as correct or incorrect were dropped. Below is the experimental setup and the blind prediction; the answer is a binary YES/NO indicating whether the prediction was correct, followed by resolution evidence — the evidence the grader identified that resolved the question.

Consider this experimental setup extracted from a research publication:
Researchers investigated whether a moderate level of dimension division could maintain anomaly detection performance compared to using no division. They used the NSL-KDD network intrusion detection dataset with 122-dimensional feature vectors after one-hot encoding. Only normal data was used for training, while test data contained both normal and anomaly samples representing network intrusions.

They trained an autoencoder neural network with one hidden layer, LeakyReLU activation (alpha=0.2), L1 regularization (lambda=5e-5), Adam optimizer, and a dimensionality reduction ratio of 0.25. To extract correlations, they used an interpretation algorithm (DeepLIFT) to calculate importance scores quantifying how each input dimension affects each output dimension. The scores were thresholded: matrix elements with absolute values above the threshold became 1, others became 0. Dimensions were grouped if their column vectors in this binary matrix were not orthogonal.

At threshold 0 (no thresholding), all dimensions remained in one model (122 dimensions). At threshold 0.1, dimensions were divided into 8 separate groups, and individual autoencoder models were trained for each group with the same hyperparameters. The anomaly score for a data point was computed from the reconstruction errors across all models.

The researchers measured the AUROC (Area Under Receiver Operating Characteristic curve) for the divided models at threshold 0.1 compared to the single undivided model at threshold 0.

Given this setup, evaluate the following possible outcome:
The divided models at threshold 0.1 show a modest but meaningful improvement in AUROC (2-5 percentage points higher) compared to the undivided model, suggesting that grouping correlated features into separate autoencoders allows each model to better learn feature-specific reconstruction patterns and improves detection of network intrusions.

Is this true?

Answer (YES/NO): NO